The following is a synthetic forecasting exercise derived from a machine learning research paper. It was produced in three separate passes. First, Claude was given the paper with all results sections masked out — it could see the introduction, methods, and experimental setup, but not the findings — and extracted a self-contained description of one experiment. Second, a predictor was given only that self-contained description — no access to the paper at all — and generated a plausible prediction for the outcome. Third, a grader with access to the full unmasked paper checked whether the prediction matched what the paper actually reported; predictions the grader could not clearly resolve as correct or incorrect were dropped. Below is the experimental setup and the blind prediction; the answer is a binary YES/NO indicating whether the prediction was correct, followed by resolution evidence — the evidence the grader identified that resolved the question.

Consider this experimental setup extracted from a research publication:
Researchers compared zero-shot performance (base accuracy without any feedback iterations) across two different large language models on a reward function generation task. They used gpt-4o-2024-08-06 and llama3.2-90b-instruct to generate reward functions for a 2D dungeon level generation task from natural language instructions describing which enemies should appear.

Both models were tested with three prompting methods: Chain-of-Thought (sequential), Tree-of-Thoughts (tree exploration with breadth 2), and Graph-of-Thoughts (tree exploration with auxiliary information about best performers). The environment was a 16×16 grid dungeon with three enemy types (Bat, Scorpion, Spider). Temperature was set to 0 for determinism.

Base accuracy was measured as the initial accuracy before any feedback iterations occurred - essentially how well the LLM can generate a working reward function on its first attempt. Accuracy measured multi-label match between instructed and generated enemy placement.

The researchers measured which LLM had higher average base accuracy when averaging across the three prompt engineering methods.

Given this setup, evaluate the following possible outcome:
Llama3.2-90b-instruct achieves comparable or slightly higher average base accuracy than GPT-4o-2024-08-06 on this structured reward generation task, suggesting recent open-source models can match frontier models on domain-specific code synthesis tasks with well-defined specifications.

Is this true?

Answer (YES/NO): NO